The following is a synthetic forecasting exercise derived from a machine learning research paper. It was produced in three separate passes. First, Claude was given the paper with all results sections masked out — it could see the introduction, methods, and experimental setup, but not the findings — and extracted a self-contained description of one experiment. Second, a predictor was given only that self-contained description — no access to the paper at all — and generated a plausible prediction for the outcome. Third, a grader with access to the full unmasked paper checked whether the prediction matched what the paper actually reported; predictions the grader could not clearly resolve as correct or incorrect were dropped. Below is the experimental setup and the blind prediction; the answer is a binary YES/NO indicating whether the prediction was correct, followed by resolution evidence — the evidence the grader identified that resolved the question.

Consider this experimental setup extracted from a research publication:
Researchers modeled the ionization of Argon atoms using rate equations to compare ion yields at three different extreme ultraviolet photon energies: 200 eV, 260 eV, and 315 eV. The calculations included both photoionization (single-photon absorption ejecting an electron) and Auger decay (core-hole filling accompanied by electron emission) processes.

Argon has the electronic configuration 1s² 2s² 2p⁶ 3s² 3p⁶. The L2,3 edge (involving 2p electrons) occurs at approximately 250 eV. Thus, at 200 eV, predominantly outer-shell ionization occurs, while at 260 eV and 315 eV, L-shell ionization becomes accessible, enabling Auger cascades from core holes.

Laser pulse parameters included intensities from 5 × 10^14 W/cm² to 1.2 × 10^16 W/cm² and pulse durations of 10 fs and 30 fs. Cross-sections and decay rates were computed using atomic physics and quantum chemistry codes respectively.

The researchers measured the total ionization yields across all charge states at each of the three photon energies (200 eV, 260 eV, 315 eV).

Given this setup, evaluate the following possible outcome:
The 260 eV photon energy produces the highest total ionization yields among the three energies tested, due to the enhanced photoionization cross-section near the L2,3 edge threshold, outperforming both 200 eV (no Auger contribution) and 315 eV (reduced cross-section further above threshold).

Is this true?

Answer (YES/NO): NO